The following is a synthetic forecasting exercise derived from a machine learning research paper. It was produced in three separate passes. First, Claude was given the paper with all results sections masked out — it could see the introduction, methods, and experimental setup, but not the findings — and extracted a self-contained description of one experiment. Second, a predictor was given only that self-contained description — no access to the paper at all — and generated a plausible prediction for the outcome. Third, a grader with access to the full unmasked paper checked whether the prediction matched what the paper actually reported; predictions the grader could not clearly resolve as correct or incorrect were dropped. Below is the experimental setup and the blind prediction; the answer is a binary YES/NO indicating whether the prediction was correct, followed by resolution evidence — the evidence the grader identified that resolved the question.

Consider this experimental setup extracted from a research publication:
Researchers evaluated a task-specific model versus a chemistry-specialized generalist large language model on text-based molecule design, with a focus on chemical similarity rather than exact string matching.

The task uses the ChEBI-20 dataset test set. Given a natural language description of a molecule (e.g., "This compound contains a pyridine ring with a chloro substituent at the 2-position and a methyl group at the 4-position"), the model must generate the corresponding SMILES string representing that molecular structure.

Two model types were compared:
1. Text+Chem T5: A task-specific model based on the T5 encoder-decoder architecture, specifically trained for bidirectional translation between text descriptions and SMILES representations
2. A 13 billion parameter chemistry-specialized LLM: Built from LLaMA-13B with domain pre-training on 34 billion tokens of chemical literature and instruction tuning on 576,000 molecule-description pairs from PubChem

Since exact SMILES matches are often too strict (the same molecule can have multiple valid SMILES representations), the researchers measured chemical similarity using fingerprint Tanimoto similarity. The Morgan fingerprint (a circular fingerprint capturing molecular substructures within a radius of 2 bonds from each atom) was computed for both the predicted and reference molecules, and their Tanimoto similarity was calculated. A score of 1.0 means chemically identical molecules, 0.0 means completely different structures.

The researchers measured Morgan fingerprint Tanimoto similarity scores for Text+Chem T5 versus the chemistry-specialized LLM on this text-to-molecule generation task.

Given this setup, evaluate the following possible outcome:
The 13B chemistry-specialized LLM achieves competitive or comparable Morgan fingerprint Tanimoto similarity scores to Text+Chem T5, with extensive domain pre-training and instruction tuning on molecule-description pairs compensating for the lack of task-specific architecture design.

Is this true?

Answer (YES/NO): YES